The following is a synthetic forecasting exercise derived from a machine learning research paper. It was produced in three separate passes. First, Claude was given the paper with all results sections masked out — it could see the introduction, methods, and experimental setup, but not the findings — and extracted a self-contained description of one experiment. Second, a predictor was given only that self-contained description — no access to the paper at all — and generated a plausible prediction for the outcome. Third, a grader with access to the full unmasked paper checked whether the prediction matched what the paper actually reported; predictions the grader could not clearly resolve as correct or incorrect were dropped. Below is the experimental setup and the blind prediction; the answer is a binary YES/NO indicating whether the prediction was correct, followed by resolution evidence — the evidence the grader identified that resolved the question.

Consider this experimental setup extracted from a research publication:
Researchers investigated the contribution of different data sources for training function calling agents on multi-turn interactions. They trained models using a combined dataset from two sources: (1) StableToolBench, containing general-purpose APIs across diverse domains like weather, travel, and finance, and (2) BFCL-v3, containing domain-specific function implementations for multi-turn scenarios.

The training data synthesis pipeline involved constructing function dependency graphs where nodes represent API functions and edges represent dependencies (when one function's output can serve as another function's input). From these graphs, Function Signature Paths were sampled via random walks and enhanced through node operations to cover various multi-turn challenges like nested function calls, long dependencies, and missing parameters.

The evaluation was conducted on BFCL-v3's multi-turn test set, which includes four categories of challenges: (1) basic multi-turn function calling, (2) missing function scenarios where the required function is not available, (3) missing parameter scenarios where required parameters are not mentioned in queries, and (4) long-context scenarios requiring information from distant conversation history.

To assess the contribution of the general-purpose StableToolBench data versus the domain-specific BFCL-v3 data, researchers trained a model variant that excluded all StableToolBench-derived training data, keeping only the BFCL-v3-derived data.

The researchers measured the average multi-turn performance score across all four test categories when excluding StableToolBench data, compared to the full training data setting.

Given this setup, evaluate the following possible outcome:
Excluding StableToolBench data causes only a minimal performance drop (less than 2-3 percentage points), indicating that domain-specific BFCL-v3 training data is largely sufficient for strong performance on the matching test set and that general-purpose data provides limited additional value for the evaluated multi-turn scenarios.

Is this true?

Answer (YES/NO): NO